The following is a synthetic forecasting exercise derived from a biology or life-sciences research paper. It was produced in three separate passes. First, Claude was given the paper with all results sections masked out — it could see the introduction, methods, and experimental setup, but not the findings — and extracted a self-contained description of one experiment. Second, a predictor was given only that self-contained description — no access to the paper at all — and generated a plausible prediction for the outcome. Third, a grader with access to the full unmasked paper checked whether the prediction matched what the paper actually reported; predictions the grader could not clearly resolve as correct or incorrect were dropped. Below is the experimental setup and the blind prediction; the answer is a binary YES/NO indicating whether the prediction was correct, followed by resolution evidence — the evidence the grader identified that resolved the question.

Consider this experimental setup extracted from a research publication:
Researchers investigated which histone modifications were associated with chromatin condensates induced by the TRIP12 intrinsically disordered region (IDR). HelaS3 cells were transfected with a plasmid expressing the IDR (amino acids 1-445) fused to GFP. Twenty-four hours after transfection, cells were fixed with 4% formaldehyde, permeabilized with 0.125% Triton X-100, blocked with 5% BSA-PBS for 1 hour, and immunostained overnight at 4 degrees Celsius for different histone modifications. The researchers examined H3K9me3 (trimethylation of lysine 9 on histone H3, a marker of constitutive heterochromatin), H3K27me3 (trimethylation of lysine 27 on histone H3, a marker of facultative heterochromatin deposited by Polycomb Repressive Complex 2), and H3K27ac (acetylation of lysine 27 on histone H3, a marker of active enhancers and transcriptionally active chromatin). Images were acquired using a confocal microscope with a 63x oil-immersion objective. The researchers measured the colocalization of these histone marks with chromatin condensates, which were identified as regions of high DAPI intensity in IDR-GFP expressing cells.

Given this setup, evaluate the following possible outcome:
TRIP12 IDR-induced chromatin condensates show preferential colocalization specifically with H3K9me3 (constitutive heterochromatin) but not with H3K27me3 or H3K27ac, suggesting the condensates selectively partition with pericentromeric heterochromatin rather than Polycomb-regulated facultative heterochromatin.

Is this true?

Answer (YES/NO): NO